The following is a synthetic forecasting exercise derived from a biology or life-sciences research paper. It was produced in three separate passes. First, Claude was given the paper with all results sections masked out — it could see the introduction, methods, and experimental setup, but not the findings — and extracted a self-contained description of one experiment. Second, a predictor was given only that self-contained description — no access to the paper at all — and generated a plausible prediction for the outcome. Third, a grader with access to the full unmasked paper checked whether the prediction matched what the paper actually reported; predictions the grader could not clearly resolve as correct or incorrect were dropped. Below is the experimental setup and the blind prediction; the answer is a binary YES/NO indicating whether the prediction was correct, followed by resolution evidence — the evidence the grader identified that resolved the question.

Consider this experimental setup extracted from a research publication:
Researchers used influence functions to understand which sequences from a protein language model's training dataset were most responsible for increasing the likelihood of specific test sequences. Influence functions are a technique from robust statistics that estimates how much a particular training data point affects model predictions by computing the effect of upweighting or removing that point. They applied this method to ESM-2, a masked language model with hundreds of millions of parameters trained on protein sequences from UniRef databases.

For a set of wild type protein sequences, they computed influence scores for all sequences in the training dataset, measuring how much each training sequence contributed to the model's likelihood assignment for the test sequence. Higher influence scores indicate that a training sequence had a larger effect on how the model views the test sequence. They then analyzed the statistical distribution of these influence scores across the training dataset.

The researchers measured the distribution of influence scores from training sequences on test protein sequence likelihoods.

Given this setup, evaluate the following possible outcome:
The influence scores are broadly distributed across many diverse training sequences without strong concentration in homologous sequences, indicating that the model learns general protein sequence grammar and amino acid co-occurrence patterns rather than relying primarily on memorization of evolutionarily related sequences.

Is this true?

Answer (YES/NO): NO